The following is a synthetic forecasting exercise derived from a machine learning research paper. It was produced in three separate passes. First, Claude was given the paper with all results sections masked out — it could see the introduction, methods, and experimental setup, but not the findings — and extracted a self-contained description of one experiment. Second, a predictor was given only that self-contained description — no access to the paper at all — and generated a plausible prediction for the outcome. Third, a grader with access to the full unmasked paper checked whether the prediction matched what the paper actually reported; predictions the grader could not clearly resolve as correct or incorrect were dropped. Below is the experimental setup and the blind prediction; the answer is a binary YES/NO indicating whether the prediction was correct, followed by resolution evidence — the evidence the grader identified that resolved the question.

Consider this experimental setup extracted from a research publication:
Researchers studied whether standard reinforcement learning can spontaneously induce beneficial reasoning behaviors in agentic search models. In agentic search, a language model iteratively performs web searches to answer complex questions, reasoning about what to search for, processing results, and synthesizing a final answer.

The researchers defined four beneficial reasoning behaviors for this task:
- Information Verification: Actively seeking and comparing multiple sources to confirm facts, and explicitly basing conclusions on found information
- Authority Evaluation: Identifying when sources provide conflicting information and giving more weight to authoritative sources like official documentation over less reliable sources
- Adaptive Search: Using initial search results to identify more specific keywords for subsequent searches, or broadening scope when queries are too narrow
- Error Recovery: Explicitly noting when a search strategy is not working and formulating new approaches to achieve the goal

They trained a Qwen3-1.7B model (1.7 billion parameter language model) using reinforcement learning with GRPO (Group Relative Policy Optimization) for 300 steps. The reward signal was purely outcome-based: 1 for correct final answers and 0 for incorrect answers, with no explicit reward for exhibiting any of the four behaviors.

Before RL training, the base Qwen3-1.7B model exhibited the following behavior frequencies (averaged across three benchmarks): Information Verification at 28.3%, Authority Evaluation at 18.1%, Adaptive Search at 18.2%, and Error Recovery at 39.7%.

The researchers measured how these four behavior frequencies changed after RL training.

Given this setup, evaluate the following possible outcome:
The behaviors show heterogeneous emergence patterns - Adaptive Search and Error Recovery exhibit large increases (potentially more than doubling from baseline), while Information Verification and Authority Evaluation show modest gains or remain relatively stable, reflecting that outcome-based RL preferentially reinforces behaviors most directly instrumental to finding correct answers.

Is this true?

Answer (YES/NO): NO